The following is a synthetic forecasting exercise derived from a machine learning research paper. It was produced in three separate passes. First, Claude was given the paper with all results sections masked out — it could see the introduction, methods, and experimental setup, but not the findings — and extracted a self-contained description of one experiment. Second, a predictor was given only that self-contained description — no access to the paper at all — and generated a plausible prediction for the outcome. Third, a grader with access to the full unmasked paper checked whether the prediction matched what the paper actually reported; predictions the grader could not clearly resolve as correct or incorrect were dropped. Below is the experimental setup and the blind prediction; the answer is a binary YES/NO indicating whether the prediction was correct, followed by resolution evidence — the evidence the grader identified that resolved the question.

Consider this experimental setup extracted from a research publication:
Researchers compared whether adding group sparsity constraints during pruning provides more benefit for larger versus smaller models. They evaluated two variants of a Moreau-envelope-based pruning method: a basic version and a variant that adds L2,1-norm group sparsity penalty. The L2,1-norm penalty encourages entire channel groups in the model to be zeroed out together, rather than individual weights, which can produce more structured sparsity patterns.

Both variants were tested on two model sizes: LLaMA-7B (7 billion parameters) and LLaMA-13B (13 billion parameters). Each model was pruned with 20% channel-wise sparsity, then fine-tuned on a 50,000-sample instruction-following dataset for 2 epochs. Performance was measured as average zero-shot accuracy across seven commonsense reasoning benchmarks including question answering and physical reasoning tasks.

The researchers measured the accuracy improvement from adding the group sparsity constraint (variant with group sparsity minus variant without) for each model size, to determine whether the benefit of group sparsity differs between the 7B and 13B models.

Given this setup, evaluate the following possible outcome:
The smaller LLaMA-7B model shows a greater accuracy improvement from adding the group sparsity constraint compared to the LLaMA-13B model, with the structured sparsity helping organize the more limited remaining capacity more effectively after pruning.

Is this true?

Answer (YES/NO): NO